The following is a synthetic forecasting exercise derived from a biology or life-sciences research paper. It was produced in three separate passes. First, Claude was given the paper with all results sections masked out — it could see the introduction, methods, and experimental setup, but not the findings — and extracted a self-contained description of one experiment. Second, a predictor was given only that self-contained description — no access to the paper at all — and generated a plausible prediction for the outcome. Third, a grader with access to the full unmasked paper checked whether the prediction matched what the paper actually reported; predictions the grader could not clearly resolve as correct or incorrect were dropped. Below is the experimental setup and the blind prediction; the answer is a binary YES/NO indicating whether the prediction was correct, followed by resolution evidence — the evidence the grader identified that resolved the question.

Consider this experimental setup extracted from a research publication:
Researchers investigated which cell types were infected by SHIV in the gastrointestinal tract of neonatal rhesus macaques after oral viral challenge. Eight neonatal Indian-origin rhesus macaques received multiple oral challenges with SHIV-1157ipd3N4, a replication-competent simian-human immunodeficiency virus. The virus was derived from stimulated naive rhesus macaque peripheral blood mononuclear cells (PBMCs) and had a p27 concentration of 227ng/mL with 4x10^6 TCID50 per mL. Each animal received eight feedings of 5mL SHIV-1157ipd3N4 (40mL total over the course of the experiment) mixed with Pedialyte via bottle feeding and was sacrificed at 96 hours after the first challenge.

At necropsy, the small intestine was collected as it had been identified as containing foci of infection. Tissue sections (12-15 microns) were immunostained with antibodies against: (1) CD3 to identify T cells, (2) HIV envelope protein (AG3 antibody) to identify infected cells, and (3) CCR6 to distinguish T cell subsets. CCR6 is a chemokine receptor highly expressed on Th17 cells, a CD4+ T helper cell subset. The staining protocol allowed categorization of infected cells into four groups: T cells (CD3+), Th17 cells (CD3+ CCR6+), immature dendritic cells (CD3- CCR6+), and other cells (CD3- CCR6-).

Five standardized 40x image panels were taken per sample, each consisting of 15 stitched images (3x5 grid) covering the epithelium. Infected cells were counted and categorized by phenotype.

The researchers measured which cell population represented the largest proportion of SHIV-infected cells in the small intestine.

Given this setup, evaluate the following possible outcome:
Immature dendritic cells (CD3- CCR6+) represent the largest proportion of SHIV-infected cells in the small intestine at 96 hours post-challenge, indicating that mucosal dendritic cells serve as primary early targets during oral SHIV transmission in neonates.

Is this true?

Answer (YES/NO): NO